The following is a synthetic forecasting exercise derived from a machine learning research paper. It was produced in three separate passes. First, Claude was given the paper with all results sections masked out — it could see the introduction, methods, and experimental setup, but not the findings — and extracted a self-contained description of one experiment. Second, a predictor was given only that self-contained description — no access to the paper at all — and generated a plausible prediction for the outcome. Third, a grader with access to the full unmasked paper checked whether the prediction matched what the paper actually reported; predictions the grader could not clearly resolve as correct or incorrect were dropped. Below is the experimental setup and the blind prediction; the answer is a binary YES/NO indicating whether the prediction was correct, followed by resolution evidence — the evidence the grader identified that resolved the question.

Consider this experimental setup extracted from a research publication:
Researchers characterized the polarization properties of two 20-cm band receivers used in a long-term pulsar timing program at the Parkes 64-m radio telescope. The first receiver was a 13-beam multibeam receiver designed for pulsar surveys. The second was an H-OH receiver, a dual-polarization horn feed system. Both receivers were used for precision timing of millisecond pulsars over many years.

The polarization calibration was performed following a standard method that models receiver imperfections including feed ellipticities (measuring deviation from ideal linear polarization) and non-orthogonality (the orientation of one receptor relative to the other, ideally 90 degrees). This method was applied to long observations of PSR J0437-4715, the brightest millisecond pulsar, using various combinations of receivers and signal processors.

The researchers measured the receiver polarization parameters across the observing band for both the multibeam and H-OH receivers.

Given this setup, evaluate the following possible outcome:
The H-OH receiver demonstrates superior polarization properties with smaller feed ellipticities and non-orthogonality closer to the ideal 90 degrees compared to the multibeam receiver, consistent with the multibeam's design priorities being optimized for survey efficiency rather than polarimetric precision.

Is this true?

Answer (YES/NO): YES